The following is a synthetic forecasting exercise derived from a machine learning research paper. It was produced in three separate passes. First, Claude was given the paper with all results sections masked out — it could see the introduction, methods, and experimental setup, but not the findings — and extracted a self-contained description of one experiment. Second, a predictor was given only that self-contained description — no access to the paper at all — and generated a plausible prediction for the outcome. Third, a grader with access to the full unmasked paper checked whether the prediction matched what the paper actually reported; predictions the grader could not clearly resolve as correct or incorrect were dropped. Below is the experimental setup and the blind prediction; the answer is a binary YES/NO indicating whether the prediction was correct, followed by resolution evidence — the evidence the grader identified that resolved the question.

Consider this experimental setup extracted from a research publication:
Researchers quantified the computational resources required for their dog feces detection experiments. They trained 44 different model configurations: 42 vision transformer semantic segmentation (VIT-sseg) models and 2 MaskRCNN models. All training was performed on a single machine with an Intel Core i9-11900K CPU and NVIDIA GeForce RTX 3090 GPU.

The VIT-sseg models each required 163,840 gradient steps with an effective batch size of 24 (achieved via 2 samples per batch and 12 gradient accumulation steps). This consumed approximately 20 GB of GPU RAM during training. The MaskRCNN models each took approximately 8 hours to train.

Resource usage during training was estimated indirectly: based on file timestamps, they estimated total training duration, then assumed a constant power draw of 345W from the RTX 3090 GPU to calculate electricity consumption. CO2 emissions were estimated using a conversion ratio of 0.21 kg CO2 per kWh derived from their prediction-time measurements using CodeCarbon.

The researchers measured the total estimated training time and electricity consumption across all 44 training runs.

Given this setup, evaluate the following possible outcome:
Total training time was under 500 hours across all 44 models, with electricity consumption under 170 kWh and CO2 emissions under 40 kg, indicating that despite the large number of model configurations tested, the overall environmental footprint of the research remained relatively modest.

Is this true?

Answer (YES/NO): NO